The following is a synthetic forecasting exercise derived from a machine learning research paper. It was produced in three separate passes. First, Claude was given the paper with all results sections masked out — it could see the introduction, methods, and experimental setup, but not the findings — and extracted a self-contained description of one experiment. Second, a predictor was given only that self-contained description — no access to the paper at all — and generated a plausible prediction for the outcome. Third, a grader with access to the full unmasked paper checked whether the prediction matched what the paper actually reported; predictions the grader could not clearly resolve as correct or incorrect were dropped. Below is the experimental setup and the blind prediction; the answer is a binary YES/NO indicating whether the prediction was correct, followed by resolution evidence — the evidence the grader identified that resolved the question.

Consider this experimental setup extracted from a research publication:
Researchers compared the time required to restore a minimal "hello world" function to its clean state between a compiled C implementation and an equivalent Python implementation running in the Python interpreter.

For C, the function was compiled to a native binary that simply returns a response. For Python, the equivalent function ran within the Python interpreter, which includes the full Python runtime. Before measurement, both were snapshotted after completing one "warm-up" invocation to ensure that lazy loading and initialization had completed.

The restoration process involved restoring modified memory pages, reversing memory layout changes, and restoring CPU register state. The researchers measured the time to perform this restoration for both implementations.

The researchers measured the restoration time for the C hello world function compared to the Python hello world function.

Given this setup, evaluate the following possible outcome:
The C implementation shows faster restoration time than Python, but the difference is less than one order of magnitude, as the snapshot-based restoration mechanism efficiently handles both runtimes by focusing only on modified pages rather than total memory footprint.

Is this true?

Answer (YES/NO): YES